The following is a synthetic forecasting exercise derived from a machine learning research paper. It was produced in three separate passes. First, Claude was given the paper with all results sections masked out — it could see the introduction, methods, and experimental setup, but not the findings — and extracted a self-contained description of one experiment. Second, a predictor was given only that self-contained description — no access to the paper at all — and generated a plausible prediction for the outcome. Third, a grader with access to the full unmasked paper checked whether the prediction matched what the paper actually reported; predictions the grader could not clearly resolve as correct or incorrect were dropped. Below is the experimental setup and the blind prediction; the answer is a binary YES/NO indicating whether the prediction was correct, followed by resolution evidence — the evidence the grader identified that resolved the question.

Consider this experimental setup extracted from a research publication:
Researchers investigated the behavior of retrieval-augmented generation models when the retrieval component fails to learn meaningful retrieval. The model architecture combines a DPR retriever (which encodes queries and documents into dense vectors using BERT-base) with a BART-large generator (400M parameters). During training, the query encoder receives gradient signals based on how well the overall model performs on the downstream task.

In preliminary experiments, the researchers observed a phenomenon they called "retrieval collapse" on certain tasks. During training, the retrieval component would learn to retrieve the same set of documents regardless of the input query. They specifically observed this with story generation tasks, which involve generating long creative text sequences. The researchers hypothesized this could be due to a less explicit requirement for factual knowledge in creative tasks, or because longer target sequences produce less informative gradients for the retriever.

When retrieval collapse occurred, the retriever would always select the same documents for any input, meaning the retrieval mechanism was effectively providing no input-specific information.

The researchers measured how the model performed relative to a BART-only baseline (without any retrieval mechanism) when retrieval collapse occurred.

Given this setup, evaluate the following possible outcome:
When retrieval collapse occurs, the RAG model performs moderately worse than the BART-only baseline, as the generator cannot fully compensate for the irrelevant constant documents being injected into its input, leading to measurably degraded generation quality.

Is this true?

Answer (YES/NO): NO